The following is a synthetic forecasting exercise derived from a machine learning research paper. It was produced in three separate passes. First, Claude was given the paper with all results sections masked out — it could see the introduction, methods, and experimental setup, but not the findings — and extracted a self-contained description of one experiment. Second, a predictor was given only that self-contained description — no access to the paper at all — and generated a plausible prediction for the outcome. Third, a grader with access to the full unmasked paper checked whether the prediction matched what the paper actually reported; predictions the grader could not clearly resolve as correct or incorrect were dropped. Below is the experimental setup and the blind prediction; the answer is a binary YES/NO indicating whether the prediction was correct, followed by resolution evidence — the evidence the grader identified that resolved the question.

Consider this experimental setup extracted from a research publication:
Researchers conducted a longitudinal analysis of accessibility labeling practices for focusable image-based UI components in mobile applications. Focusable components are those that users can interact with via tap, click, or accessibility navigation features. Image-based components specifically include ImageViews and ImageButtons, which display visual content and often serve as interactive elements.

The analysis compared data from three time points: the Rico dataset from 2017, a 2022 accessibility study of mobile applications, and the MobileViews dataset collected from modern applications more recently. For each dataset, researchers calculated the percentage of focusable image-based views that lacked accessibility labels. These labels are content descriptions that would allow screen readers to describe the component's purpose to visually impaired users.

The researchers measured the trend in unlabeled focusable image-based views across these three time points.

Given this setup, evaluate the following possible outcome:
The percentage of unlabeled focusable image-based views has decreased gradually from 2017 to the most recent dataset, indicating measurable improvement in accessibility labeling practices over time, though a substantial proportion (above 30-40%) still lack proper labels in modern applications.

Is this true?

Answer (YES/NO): NO